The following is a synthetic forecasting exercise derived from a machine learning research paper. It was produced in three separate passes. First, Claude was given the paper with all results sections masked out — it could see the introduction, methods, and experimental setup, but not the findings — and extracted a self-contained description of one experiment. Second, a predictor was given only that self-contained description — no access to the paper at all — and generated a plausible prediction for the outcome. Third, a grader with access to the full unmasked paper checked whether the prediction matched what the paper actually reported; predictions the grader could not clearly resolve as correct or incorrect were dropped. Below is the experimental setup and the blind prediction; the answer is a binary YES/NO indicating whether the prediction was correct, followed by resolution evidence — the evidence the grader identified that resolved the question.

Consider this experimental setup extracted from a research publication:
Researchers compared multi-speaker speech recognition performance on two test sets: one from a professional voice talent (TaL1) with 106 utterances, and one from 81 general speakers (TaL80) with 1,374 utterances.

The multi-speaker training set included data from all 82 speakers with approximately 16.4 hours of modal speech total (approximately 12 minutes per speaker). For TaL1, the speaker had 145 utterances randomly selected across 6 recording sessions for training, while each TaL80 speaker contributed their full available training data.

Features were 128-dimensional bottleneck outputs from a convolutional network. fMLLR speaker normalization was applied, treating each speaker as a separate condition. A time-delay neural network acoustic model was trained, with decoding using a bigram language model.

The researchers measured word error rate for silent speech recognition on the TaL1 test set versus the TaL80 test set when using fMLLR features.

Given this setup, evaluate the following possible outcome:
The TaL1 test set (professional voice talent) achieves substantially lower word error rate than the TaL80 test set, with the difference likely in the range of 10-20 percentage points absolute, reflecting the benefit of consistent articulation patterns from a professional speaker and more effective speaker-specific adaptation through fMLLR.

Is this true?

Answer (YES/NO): YES